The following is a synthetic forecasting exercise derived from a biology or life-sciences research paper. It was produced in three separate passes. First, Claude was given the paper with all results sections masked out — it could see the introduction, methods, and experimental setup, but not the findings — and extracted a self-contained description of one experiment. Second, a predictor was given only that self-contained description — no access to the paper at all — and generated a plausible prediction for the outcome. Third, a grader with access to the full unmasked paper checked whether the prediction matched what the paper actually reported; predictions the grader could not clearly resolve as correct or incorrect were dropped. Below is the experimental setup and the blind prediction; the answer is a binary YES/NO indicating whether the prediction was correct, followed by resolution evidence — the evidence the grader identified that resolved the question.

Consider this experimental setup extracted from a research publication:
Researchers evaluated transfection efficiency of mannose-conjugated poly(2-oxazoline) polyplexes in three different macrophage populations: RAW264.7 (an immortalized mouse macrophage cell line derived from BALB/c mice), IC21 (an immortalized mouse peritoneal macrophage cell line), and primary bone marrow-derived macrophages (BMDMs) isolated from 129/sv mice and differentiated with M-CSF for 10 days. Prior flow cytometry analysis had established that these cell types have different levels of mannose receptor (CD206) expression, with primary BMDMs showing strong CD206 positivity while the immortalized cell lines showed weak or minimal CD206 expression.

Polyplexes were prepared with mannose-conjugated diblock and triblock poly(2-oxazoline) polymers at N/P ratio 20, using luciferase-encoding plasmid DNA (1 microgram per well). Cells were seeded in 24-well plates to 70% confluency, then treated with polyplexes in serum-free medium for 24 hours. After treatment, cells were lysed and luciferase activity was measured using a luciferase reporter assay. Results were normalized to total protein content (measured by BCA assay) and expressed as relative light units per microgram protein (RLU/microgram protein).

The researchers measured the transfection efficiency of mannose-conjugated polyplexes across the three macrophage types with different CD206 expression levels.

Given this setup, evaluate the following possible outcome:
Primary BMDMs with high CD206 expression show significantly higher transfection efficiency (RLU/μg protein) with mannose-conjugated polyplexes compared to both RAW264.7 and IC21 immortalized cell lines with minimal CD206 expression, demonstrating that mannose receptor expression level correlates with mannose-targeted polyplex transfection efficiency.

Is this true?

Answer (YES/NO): NO